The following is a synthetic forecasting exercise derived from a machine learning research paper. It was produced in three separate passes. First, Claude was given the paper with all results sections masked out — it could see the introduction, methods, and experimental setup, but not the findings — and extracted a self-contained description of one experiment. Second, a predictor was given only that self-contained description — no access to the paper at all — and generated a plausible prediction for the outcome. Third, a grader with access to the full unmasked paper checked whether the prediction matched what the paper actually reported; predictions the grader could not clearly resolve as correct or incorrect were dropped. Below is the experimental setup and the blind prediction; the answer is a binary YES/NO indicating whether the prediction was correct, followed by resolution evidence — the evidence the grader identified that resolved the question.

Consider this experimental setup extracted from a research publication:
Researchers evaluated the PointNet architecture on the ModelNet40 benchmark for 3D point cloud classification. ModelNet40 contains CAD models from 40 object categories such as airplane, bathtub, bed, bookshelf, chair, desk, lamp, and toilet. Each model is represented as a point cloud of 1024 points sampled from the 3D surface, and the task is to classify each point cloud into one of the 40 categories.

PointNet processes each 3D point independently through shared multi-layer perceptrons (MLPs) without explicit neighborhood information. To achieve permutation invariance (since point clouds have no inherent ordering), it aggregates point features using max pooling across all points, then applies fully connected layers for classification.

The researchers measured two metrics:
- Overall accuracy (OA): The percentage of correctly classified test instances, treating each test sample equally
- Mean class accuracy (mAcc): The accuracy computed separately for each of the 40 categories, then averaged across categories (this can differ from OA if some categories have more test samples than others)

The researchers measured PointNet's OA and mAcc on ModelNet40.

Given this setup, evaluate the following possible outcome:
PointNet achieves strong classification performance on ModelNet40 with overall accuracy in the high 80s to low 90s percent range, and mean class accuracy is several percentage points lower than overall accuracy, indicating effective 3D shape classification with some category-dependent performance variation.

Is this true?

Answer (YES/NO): YES